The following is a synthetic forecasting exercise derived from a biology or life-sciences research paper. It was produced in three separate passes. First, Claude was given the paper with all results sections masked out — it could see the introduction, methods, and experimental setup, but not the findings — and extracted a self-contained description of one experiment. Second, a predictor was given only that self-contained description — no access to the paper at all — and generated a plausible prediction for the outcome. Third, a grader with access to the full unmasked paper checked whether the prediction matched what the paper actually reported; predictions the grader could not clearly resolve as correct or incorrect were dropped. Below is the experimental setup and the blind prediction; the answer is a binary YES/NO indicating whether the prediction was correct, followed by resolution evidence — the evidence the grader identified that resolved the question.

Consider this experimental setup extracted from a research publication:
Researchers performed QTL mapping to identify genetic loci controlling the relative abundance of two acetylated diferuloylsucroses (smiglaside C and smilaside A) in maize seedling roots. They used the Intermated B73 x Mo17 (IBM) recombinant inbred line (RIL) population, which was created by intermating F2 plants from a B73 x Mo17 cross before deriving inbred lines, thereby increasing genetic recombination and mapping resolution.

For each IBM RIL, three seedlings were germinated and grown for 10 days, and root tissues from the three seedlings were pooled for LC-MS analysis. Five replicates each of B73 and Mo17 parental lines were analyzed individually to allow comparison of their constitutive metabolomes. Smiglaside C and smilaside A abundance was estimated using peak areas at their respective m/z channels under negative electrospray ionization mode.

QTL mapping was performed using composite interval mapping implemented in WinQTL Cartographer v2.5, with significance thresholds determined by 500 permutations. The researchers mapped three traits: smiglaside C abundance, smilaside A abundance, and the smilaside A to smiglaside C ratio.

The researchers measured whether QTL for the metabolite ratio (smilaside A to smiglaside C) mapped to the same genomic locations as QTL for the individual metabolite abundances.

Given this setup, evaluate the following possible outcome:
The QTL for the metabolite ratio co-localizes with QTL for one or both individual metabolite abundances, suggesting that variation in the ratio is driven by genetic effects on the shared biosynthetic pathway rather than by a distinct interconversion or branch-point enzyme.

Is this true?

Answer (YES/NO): NO